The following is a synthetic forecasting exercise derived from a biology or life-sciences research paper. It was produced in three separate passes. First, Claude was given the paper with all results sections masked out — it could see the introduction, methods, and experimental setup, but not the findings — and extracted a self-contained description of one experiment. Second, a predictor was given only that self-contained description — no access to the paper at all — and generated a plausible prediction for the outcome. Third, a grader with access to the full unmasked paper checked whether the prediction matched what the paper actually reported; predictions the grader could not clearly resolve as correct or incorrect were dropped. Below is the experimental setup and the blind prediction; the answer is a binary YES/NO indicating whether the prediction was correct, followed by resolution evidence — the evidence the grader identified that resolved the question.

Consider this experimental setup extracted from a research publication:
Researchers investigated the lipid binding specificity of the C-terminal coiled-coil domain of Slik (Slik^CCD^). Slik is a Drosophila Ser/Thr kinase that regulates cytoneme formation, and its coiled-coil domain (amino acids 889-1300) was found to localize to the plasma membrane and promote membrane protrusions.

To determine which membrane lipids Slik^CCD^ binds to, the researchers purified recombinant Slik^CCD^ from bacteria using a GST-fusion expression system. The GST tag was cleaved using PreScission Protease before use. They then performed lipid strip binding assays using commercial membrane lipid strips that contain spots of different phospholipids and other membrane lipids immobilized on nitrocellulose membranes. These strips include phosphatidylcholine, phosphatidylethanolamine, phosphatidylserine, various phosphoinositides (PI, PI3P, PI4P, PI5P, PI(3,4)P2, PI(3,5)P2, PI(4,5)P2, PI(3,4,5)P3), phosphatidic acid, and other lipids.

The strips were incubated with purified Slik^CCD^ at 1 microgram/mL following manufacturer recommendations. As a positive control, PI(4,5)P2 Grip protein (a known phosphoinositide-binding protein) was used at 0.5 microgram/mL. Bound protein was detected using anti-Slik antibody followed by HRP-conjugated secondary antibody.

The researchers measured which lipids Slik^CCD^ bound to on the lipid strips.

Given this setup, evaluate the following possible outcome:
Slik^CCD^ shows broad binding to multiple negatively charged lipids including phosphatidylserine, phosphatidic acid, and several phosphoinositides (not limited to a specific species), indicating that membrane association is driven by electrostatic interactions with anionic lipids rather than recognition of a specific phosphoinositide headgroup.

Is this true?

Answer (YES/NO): NO